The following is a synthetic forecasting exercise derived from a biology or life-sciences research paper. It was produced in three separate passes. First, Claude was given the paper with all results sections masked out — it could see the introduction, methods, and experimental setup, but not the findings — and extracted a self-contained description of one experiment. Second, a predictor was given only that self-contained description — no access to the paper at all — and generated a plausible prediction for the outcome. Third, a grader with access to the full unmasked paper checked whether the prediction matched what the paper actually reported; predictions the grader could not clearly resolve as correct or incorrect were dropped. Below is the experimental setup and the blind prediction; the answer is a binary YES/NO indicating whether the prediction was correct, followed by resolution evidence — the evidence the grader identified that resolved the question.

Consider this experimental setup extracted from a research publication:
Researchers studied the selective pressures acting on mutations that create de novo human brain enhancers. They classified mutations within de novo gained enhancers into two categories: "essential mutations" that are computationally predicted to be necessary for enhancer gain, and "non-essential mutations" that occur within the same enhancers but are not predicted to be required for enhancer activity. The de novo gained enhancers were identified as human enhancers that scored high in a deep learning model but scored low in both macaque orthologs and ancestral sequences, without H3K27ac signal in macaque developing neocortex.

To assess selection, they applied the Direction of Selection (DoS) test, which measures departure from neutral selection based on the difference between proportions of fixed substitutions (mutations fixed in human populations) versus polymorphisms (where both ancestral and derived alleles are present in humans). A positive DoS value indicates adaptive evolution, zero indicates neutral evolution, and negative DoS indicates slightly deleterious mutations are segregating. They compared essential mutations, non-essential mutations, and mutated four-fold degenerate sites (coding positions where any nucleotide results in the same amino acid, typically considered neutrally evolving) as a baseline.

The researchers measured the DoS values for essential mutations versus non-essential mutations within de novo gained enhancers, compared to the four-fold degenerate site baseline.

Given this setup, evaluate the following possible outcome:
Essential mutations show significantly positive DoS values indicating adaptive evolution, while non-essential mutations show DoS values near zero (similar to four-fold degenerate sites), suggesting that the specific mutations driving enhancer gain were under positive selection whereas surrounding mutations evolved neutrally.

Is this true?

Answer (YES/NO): NO